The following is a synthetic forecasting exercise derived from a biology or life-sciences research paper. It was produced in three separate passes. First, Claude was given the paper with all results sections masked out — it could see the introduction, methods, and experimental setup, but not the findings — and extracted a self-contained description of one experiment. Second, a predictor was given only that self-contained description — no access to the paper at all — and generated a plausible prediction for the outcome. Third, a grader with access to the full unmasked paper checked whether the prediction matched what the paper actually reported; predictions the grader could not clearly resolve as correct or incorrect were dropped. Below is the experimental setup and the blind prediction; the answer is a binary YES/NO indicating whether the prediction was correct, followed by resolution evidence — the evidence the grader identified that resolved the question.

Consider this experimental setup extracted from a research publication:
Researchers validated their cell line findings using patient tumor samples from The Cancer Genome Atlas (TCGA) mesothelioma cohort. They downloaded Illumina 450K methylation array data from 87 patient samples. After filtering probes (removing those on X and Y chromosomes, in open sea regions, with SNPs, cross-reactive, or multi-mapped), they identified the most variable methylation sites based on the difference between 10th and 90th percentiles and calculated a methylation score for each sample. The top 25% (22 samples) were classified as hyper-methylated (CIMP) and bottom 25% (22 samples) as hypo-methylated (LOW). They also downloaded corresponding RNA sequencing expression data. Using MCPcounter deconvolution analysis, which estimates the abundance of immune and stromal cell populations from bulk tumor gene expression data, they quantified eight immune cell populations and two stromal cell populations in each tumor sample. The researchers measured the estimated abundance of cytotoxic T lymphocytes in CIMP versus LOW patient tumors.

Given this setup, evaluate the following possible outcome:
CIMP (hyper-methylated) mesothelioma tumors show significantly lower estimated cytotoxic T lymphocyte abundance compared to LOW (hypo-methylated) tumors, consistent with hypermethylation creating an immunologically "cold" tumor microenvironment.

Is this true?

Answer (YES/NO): YES